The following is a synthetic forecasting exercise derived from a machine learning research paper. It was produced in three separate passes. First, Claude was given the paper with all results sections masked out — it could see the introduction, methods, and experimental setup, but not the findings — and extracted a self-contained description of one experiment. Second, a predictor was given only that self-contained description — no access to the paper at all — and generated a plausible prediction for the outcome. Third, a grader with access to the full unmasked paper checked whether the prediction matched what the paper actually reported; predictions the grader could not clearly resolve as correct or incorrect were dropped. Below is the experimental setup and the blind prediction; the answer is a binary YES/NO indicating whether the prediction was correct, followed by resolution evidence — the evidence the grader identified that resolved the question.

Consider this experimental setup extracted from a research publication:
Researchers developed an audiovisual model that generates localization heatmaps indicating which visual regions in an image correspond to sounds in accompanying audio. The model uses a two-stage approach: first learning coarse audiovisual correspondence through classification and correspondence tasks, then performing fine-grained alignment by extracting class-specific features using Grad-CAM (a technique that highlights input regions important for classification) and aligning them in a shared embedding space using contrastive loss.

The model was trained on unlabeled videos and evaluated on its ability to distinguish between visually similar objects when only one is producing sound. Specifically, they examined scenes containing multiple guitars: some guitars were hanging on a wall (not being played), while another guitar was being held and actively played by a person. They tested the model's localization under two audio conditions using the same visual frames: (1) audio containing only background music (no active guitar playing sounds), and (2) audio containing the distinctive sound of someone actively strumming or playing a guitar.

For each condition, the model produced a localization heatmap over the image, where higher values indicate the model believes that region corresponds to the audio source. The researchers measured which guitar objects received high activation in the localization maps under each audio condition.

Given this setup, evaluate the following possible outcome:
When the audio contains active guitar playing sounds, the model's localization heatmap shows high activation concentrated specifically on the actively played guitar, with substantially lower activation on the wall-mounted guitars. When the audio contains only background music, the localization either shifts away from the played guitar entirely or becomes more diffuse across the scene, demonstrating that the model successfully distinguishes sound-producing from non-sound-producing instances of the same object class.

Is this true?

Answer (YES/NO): YES